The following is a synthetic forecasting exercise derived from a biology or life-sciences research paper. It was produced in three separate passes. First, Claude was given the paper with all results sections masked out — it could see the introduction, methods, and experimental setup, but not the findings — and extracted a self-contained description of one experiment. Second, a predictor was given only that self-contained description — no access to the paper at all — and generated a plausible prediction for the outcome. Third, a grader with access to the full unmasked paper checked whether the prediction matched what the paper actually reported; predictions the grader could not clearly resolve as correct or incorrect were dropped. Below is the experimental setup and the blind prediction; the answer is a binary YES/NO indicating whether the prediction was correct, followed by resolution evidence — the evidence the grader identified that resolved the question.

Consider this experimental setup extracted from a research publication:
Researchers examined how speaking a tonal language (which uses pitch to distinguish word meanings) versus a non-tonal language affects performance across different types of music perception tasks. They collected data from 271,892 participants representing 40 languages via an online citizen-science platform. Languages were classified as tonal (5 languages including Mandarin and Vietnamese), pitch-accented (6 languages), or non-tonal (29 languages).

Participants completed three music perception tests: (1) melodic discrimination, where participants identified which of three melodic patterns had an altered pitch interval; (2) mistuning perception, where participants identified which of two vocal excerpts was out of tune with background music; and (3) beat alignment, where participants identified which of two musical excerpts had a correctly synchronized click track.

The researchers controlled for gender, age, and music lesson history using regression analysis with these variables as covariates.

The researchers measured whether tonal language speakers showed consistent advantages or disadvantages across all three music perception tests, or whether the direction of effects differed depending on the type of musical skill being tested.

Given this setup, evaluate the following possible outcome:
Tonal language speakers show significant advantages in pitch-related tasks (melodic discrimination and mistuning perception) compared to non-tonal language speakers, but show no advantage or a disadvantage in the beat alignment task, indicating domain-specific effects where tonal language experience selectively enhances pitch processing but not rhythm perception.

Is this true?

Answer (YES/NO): NO